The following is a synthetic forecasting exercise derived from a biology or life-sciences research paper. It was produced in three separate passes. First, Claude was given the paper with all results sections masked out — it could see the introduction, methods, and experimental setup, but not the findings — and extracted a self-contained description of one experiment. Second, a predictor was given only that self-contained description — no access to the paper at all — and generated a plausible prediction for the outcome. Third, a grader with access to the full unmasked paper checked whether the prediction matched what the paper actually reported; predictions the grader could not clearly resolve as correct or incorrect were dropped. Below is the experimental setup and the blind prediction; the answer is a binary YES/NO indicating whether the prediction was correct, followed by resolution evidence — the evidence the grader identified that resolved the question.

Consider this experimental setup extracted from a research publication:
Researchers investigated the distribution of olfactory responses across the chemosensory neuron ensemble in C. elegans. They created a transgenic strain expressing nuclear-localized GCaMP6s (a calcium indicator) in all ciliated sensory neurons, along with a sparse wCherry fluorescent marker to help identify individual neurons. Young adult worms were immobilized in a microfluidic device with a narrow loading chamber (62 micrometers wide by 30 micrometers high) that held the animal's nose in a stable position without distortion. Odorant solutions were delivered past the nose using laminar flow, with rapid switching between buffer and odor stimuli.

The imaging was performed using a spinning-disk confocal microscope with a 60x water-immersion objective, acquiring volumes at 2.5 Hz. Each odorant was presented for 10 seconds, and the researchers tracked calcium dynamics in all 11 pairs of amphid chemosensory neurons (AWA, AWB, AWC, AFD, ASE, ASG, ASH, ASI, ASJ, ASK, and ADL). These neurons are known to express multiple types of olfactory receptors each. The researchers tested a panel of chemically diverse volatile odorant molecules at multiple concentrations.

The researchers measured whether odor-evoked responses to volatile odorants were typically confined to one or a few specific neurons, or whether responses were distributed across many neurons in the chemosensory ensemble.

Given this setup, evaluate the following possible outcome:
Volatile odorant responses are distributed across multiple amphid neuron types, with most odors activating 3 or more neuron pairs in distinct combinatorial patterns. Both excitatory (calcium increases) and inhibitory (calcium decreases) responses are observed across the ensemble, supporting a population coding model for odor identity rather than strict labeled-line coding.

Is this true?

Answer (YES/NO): YES